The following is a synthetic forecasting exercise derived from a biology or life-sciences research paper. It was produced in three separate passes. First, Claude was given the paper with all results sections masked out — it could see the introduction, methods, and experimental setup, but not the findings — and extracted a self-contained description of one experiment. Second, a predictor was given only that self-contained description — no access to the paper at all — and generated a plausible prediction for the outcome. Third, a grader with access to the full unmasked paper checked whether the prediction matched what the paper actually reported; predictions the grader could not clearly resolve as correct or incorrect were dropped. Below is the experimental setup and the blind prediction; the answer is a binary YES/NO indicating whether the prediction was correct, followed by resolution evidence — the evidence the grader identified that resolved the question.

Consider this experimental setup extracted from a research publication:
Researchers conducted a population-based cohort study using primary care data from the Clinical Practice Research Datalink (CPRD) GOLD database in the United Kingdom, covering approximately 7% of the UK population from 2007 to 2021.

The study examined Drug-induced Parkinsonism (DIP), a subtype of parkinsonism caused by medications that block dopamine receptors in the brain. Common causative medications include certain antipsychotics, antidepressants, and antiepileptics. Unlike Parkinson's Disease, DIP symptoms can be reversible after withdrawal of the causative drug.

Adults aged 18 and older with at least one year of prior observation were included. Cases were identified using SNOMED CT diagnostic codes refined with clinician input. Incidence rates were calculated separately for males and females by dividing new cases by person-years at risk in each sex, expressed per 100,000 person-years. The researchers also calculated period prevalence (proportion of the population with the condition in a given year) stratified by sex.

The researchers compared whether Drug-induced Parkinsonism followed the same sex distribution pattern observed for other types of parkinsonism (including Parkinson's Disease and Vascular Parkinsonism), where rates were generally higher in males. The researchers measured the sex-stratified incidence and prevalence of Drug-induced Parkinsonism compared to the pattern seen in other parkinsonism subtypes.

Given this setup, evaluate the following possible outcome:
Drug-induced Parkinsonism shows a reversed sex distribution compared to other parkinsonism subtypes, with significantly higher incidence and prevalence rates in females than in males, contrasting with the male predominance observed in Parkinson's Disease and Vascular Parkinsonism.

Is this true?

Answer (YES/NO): NO